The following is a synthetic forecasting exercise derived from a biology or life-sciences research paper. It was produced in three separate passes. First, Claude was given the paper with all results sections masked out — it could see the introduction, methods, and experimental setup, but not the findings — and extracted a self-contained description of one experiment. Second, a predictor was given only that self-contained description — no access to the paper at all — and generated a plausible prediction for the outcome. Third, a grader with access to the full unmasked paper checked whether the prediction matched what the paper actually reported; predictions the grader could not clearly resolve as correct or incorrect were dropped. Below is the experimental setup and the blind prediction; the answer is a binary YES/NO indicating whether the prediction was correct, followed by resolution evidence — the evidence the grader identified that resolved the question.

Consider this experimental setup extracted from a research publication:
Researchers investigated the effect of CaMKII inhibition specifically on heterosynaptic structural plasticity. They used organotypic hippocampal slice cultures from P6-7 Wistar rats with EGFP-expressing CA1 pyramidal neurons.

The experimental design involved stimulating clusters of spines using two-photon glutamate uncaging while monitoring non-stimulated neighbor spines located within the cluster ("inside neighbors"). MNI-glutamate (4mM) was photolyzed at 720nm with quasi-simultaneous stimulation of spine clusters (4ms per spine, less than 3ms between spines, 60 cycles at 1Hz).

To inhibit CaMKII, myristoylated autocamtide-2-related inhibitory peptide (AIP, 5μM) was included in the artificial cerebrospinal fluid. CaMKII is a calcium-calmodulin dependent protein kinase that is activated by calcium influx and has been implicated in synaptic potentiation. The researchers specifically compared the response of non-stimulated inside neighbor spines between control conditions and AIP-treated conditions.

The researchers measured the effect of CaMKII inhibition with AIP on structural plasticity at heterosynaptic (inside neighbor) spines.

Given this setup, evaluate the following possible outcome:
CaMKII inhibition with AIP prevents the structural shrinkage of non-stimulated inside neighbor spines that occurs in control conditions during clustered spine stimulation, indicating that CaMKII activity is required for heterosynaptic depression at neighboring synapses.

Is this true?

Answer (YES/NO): NO